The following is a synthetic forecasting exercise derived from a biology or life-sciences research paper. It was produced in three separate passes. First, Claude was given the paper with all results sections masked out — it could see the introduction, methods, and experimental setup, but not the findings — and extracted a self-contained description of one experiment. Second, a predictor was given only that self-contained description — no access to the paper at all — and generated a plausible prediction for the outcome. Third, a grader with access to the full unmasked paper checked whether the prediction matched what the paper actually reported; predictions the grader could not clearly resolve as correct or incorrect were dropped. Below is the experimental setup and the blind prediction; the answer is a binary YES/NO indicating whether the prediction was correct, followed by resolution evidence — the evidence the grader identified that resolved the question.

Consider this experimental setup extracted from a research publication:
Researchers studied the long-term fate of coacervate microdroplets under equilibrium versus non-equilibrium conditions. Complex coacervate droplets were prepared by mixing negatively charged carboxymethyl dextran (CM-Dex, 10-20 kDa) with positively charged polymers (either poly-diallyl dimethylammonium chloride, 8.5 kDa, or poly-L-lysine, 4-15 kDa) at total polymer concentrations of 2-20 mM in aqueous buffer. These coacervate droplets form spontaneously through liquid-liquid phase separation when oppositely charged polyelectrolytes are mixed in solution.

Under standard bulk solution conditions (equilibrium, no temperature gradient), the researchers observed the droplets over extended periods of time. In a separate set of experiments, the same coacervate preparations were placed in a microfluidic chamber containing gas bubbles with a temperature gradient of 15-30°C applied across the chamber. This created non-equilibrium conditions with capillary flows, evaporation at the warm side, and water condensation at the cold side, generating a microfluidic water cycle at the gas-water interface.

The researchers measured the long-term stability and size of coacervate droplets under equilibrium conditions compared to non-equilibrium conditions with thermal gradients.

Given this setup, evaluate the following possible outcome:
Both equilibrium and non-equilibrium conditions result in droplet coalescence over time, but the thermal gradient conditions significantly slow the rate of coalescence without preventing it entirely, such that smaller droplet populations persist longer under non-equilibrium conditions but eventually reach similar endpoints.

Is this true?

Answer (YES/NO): NO